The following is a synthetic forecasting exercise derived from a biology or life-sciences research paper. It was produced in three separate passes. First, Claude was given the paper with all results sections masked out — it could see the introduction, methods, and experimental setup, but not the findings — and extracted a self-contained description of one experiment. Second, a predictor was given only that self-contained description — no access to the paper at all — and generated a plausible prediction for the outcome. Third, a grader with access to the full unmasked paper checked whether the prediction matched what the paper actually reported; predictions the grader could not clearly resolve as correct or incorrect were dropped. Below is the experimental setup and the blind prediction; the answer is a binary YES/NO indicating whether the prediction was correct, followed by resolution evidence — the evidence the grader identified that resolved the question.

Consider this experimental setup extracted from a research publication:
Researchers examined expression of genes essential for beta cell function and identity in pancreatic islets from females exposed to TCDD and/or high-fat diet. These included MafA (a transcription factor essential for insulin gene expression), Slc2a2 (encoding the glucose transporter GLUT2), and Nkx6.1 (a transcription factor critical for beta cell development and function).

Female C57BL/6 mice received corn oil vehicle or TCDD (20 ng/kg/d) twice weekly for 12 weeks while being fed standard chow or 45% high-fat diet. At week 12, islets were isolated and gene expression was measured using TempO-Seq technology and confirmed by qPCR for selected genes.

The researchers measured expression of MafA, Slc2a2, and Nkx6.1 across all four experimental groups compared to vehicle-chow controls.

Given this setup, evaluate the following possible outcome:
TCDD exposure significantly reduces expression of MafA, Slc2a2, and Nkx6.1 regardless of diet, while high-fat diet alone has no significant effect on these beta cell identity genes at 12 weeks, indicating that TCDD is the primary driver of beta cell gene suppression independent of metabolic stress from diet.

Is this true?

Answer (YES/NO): NO